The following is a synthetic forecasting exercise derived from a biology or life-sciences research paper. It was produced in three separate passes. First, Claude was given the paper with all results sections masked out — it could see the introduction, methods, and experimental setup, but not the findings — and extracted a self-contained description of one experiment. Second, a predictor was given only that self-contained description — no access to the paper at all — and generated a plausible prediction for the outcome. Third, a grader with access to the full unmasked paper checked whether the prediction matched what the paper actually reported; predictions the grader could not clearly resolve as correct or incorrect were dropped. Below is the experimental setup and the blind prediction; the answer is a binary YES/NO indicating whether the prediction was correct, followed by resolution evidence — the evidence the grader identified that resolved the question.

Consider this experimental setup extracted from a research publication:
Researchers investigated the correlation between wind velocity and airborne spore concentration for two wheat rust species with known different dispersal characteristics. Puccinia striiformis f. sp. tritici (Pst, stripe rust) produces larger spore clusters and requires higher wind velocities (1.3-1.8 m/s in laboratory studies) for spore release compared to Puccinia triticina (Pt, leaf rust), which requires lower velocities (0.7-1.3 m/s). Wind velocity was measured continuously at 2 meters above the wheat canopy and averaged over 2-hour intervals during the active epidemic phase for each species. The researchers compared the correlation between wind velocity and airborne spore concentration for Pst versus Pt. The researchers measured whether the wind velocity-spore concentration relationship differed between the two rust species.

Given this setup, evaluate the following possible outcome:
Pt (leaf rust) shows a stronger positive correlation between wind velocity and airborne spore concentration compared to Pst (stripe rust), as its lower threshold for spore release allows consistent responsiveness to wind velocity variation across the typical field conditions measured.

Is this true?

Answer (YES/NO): YES